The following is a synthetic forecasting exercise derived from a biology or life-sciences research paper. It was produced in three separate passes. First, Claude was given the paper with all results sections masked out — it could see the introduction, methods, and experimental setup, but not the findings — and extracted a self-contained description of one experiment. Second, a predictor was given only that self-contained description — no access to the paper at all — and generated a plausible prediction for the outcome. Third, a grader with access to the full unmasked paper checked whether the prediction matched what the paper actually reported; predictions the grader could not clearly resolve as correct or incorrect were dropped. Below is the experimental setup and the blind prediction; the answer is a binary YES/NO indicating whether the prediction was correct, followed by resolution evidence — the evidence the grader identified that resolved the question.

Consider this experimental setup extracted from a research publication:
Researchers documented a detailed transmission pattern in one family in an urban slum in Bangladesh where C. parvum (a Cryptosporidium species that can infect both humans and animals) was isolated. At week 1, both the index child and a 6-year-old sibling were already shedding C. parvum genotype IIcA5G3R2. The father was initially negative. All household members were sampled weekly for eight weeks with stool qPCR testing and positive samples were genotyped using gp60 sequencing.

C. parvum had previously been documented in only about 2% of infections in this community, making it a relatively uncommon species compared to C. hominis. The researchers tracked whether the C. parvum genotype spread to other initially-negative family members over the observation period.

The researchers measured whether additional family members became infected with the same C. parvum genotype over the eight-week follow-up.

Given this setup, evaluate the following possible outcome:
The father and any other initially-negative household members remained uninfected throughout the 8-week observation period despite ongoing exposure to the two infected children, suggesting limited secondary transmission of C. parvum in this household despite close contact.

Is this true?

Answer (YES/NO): NO